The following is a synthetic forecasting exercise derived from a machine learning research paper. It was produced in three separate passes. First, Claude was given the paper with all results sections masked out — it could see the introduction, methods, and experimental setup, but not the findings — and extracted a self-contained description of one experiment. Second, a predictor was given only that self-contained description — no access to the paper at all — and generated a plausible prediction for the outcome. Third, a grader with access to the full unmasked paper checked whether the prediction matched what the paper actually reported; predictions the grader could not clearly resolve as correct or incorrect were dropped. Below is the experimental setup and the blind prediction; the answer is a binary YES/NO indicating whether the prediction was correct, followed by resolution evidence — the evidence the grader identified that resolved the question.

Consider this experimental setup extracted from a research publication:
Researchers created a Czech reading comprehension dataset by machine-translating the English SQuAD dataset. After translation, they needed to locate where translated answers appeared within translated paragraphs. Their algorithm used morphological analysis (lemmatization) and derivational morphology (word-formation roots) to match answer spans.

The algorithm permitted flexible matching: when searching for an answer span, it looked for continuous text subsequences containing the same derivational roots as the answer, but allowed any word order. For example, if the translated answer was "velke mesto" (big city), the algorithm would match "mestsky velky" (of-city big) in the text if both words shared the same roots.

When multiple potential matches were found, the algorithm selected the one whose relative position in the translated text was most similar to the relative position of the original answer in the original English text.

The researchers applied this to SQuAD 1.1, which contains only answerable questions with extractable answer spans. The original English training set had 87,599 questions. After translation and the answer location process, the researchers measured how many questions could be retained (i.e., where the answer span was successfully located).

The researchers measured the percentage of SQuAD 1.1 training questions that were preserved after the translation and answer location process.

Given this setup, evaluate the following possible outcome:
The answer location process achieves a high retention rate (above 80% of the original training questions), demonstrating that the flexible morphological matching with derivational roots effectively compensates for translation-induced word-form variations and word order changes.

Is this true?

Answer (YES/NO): NO